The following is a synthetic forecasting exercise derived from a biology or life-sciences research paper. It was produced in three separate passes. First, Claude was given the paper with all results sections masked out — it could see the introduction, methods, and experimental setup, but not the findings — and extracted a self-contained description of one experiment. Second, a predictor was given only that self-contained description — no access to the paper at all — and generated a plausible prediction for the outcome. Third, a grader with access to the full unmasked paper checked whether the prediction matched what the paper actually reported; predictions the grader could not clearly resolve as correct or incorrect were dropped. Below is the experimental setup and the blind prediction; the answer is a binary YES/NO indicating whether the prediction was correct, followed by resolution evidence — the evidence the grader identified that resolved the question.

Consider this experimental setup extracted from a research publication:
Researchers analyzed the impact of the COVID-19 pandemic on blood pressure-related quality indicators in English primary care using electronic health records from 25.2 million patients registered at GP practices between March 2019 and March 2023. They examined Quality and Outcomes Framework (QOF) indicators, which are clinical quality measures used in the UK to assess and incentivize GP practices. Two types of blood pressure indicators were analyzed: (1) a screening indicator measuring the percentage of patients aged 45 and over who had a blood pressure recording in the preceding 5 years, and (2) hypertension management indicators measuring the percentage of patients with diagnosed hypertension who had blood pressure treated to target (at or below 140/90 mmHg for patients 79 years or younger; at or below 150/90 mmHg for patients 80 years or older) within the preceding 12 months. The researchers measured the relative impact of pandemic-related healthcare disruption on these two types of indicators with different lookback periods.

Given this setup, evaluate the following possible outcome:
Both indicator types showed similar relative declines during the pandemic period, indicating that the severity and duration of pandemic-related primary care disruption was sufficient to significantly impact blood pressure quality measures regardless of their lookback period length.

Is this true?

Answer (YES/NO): NO